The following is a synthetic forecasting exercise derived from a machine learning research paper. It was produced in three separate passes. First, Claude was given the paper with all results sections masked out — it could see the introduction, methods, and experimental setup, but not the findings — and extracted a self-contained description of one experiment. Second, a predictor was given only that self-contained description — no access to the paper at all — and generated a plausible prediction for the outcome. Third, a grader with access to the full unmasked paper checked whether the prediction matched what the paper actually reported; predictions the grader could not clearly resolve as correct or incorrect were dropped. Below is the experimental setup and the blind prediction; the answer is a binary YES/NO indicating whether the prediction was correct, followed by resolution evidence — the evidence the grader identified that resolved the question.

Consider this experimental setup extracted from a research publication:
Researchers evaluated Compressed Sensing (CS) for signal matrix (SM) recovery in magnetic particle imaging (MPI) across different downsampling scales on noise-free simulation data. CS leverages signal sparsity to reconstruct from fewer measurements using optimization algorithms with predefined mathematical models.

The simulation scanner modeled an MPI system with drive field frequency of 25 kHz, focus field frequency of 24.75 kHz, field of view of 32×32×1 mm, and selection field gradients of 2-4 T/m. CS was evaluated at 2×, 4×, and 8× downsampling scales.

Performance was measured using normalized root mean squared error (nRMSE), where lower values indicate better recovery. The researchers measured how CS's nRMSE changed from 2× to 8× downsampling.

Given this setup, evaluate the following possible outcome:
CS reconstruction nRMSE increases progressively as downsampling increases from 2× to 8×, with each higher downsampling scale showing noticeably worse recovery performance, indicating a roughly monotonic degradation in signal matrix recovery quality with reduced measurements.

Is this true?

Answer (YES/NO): NO